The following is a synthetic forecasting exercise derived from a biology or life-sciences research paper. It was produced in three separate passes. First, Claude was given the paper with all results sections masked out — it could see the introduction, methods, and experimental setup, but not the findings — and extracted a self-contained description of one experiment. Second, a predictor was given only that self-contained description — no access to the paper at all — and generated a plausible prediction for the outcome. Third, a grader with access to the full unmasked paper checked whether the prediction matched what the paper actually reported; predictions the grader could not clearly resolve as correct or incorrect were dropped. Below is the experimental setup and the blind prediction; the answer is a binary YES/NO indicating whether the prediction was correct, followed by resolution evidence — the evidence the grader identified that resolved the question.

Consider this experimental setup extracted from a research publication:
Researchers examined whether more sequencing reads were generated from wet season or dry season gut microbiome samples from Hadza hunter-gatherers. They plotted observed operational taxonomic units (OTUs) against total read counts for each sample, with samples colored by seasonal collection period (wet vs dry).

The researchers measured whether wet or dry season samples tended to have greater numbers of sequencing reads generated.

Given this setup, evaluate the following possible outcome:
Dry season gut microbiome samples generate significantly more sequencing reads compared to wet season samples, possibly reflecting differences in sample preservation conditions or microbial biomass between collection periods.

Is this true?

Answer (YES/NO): NO